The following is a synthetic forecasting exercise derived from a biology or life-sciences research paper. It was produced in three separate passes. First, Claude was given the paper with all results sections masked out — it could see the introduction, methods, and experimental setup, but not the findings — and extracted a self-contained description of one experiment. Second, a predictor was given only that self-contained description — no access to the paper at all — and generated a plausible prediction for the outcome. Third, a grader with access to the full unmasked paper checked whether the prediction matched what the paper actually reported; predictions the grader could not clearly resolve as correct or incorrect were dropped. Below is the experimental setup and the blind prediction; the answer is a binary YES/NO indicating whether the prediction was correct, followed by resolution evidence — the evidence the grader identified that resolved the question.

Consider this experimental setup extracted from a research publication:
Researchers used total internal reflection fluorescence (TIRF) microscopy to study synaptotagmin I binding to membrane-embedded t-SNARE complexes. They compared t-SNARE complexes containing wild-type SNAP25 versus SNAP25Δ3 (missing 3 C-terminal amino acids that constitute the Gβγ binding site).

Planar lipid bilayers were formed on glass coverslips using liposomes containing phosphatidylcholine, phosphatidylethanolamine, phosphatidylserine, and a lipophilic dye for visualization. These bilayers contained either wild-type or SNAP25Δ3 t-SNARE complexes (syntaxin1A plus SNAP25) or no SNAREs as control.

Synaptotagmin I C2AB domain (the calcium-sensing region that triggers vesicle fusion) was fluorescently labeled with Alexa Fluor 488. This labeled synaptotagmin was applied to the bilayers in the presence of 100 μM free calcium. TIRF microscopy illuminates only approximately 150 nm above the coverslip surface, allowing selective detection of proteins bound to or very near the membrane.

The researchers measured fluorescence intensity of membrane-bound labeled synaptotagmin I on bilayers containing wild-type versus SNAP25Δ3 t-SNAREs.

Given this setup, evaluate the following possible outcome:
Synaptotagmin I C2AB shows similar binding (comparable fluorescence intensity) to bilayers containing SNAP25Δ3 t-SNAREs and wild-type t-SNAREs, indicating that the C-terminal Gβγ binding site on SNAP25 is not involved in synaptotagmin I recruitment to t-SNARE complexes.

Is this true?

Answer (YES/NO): YES